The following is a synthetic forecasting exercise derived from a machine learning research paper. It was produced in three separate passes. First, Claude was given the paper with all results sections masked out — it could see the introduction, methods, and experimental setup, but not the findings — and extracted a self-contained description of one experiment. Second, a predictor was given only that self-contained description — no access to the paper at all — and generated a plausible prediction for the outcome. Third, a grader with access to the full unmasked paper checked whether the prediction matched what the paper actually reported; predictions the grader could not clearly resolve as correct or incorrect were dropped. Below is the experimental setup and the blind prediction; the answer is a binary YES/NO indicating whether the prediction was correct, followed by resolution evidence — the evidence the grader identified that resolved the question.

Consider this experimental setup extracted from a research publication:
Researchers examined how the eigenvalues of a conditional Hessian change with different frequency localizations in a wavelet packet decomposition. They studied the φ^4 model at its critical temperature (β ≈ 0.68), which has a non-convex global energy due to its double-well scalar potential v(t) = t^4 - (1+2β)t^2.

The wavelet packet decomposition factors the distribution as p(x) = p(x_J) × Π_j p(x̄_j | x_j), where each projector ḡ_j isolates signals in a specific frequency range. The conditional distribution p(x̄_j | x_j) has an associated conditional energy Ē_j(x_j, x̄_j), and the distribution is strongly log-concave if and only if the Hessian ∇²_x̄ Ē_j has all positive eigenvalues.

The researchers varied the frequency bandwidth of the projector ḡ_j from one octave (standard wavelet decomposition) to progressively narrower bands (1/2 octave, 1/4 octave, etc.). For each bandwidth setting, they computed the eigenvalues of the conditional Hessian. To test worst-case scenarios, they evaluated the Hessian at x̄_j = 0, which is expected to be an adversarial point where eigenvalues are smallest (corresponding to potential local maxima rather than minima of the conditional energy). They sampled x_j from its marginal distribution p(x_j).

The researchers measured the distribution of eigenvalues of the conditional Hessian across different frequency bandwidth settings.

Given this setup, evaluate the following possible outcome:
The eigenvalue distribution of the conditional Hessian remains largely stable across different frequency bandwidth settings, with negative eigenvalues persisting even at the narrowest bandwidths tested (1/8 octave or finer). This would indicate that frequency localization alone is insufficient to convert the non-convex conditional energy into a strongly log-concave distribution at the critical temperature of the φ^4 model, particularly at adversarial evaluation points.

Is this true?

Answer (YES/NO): NO